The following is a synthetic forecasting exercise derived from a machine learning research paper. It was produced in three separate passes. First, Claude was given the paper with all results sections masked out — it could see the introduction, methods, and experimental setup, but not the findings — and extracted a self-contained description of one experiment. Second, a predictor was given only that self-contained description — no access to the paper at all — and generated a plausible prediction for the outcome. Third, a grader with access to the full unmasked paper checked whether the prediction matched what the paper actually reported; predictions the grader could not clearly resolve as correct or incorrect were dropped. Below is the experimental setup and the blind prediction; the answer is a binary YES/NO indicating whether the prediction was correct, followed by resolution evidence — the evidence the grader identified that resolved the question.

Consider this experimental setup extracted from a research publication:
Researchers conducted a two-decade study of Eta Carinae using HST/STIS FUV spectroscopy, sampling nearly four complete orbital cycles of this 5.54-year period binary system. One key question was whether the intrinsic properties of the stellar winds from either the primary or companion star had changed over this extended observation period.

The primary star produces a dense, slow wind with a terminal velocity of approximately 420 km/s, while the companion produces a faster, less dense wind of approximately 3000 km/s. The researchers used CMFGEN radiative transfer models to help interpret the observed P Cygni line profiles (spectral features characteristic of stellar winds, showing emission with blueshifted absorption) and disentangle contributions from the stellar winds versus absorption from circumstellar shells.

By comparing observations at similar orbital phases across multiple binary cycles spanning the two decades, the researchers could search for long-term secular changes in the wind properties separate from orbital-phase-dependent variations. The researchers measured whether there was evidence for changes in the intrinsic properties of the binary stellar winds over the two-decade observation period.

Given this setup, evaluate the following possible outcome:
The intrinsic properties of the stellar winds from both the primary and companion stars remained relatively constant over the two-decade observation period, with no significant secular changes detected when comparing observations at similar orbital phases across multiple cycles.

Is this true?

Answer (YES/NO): YES